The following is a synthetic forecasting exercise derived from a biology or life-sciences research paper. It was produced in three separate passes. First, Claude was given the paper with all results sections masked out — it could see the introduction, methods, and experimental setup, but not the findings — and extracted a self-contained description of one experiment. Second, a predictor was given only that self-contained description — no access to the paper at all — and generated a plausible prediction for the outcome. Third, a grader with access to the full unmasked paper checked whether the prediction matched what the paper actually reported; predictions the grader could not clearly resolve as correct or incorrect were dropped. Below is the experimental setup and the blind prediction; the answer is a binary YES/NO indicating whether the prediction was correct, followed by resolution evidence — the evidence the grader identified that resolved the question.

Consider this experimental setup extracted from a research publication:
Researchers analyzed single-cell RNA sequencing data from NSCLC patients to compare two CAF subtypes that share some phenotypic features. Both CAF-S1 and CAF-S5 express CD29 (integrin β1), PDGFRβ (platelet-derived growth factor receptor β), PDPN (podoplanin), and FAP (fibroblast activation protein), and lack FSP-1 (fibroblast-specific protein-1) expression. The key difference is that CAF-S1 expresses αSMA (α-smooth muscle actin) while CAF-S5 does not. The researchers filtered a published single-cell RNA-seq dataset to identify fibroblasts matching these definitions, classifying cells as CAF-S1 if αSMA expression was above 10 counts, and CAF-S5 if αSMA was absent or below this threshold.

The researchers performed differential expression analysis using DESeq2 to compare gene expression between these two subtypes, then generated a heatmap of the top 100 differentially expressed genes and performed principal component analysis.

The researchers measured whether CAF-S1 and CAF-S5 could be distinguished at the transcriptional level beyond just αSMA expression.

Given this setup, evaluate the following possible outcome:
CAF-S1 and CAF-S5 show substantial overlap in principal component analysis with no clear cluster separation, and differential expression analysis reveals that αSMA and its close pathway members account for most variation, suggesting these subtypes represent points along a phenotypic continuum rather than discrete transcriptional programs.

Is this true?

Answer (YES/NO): NO